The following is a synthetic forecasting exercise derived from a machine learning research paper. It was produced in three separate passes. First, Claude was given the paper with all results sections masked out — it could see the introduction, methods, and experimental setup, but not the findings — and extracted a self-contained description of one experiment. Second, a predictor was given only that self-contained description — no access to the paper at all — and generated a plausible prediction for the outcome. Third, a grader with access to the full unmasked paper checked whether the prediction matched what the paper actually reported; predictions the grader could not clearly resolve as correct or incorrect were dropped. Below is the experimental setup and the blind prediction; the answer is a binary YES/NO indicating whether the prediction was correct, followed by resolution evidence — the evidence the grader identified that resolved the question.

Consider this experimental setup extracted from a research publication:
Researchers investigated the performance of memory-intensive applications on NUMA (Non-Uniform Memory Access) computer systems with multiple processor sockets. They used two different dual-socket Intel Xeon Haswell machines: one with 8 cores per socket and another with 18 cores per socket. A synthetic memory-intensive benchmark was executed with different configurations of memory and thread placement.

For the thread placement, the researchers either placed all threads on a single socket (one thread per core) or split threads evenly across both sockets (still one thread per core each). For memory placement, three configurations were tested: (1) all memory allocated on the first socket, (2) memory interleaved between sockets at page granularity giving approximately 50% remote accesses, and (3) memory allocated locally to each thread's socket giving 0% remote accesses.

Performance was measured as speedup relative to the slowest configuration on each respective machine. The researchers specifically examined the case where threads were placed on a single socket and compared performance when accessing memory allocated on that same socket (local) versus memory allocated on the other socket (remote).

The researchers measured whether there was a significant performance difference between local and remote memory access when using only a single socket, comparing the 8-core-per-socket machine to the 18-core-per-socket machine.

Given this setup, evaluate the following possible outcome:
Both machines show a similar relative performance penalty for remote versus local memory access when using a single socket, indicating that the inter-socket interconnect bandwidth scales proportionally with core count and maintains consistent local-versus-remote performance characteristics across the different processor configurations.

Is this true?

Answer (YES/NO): NO